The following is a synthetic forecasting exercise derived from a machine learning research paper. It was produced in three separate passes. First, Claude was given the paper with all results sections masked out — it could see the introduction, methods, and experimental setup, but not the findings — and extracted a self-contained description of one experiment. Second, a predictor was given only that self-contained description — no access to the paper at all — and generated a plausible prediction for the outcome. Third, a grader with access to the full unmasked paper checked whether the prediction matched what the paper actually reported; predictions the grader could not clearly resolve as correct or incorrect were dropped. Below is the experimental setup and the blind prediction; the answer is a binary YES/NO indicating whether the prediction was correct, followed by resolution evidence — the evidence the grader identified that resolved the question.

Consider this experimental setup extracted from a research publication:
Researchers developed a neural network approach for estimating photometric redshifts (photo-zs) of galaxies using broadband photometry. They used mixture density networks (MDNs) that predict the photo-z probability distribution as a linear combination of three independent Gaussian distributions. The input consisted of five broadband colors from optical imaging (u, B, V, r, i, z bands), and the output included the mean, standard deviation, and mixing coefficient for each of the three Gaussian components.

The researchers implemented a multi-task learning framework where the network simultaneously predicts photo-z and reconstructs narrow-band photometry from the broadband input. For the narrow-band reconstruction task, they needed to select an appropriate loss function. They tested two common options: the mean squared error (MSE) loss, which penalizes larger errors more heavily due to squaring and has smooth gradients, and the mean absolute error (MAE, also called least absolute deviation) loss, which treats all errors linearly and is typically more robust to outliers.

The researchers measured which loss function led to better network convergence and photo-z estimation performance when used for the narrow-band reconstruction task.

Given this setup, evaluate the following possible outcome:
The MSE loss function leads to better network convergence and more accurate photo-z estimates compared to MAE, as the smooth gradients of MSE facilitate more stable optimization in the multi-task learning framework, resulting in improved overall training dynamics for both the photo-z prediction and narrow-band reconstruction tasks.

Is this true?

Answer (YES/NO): NO